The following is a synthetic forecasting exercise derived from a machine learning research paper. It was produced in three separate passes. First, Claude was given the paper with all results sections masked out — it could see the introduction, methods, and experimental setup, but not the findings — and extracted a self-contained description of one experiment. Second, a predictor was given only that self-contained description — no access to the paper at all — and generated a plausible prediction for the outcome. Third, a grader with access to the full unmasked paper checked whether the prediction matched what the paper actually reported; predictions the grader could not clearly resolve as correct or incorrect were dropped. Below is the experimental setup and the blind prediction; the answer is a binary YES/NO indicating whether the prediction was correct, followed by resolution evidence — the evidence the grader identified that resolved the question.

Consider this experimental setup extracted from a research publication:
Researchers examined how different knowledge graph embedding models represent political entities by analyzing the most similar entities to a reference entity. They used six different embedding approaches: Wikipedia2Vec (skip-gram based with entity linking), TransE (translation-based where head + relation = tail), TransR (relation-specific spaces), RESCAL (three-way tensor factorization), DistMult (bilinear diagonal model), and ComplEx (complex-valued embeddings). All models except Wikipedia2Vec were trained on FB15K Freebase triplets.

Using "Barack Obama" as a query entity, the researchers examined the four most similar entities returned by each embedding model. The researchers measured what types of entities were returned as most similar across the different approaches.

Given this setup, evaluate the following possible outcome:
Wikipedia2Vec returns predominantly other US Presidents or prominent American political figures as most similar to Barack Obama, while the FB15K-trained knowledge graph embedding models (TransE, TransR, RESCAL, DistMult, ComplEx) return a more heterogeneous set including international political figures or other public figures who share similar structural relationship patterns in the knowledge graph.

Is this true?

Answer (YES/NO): NO